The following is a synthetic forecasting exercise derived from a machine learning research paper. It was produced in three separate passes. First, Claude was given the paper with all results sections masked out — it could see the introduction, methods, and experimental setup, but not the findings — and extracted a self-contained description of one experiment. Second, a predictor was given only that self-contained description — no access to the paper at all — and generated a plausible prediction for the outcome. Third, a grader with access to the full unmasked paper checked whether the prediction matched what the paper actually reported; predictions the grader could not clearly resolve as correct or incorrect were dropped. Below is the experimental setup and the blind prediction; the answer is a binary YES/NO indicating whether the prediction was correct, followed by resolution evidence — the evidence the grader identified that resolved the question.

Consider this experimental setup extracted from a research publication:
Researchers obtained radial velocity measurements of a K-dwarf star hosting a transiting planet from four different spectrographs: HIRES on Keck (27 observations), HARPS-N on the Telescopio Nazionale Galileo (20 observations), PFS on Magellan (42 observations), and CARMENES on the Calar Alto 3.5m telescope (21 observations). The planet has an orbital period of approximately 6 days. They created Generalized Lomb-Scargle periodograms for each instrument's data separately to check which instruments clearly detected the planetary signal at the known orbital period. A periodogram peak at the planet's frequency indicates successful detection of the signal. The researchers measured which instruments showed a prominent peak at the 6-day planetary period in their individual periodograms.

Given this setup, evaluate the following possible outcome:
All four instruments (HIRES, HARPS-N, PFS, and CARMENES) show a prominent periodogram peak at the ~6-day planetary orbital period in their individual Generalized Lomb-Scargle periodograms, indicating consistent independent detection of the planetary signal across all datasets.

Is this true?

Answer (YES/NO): NO